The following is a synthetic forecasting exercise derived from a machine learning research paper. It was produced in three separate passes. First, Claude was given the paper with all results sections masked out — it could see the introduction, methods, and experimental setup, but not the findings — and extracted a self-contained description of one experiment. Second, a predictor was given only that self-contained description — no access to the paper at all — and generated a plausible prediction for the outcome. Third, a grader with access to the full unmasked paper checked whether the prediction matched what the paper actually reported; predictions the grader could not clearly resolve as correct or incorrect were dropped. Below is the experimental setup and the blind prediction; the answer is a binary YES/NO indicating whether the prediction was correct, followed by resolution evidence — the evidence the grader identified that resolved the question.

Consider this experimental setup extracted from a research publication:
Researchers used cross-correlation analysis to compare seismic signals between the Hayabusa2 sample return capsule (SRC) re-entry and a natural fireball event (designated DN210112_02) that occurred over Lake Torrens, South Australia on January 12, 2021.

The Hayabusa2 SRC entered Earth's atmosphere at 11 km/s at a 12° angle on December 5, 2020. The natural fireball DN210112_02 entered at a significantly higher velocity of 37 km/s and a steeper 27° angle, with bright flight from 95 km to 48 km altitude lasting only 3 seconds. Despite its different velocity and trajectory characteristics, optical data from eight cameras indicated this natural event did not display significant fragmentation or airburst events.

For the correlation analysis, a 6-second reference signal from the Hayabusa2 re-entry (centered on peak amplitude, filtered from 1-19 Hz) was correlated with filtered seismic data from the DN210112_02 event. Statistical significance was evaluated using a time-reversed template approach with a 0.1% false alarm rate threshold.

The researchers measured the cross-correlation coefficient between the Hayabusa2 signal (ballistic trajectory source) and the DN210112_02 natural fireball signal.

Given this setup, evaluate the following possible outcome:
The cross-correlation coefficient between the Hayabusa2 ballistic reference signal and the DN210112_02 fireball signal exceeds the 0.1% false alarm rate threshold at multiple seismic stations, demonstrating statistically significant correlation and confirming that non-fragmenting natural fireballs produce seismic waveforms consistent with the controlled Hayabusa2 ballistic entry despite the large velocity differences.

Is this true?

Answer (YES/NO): NO